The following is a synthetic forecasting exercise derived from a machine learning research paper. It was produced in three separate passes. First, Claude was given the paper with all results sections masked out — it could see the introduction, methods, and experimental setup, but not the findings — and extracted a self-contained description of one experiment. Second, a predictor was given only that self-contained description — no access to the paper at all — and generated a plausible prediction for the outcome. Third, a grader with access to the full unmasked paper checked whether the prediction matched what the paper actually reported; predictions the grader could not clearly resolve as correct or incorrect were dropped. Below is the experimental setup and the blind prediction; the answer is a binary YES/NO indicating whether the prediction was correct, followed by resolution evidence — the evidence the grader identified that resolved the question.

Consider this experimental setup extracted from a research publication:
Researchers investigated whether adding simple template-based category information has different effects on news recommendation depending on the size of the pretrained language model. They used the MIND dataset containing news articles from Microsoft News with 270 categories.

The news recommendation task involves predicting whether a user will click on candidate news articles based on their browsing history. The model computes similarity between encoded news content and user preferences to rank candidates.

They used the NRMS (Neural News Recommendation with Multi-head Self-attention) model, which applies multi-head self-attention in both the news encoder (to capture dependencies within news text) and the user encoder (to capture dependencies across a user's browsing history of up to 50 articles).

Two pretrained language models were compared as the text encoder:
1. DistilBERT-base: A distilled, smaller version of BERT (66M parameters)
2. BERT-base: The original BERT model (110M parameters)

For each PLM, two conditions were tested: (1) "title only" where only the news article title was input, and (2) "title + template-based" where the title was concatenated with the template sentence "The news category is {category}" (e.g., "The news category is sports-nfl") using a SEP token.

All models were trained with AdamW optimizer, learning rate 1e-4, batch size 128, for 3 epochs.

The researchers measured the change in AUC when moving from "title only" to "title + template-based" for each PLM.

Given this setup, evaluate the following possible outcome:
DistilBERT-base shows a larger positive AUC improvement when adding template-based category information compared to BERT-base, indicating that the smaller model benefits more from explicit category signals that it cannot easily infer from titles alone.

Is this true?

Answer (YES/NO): YES